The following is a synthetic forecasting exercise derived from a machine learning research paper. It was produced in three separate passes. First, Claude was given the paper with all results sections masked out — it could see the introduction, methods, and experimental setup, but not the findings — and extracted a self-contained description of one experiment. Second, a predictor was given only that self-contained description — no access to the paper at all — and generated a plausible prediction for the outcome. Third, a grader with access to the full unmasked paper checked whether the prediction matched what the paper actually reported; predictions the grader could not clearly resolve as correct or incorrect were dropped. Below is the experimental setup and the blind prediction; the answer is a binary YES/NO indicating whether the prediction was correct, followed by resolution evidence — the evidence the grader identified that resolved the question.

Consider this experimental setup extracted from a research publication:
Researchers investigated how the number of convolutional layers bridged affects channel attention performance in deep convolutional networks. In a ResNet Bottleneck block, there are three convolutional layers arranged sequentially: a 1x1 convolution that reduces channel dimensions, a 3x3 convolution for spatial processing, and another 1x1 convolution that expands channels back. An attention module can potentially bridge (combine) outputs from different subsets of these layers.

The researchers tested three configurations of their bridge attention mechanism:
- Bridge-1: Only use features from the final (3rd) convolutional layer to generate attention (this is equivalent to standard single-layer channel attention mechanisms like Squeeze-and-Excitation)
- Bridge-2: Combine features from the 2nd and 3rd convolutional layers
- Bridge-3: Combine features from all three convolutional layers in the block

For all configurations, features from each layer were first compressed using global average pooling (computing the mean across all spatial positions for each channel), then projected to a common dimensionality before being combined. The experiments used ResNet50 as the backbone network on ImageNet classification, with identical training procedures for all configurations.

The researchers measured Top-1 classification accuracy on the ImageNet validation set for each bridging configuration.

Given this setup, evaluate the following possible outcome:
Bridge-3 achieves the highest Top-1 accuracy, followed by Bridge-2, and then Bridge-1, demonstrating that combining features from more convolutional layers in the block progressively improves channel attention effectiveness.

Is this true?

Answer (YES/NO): YES